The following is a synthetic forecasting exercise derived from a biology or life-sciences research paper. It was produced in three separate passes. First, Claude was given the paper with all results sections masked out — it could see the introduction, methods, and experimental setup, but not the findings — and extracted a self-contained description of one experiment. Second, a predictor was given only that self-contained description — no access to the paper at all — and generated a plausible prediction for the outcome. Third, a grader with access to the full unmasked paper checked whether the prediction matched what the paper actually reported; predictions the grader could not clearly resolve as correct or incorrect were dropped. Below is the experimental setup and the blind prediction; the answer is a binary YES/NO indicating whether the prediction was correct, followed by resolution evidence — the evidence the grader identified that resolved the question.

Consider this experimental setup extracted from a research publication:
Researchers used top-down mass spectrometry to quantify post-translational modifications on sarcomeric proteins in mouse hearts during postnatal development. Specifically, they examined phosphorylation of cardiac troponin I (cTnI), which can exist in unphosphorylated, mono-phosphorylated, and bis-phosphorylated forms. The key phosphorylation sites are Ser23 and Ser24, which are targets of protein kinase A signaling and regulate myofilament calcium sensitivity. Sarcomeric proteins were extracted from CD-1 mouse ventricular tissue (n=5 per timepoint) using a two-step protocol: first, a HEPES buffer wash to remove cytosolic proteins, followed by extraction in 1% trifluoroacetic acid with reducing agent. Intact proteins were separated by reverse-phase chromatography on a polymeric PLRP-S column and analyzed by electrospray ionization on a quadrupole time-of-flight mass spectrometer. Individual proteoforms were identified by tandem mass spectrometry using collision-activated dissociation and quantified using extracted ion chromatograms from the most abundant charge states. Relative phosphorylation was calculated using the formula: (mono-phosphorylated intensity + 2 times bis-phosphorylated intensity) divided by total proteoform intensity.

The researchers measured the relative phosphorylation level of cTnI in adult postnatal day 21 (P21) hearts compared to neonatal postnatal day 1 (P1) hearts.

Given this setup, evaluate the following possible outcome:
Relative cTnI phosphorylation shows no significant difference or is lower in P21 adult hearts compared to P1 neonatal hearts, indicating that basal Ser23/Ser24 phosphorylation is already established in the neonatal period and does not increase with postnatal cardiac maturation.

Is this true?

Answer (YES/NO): YES